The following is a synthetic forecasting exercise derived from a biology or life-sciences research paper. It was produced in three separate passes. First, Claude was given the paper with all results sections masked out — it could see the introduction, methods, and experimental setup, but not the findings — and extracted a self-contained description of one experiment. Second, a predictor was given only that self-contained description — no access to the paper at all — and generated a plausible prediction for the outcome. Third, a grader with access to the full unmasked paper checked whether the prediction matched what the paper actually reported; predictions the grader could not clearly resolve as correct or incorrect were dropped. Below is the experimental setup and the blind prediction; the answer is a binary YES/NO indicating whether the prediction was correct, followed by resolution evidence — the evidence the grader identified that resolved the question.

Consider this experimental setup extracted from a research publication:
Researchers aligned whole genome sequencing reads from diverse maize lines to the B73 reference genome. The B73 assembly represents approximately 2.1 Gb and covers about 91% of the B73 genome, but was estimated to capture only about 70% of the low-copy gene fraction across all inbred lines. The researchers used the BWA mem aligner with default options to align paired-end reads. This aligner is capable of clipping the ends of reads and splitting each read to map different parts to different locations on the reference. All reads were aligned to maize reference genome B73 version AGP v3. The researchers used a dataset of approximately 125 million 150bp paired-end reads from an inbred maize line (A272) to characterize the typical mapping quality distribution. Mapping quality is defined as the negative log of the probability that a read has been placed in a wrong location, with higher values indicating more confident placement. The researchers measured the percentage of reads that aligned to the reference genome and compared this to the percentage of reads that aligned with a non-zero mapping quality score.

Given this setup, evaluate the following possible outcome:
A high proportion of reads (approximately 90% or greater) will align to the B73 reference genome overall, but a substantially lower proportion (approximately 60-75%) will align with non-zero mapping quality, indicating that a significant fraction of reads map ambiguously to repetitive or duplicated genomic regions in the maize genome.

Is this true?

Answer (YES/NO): NO